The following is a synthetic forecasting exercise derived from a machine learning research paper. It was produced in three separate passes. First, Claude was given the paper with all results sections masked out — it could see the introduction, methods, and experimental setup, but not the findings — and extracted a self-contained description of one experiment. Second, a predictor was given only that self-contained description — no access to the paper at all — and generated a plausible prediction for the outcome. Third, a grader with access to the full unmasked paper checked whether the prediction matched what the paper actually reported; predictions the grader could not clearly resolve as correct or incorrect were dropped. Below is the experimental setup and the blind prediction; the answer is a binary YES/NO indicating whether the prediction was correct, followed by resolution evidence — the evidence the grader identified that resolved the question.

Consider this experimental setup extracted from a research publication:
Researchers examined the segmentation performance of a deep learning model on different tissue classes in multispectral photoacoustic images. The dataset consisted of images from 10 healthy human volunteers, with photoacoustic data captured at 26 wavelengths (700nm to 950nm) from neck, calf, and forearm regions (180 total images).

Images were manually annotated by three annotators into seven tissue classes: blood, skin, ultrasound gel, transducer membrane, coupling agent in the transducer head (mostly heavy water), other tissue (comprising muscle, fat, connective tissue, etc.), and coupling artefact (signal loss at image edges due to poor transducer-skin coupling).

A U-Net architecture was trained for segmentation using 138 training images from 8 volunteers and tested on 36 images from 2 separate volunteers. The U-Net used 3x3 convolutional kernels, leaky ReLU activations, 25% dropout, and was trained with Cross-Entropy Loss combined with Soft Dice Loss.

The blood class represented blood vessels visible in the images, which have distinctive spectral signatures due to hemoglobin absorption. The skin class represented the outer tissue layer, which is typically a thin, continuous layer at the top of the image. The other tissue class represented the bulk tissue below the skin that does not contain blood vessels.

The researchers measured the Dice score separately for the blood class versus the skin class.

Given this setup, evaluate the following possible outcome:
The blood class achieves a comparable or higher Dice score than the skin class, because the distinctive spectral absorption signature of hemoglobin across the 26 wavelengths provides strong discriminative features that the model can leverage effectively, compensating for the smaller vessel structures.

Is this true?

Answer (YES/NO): NO